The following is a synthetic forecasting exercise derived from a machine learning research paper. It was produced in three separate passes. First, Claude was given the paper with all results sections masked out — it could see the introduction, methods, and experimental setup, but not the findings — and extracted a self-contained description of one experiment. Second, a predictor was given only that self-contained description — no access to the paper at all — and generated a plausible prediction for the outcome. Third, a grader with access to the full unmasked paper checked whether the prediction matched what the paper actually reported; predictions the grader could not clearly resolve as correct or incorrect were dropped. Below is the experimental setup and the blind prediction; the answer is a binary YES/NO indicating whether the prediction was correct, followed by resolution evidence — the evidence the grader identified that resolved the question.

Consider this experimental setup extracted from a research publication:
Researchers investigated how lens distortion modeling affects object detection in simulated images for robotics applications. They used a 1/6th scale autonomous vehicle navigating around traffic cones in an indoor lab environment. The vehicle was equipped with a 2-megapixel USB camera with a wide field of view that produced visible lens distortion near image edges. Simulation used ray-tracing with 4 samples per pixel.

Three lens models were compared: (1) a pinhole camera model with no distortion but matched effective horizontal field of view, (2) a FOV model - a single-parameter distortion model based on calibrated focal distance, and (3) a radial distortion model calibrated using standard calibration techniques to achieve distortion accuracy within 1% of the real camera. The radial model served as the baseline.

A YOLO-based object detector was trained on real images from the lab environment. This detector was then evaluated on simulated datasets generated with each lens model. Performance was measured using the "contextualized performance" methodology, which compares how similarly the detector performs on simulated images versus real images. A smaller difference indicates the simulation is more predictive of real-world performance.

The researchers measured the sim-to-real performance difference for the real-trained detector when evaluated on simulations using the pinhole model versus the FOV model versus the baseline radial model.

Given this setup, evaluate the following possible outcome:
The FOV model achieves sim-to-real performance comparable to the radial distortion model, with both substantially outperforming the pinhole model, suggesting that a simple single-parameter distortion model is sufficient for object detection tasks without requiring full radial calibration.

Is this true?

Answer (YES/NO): YES